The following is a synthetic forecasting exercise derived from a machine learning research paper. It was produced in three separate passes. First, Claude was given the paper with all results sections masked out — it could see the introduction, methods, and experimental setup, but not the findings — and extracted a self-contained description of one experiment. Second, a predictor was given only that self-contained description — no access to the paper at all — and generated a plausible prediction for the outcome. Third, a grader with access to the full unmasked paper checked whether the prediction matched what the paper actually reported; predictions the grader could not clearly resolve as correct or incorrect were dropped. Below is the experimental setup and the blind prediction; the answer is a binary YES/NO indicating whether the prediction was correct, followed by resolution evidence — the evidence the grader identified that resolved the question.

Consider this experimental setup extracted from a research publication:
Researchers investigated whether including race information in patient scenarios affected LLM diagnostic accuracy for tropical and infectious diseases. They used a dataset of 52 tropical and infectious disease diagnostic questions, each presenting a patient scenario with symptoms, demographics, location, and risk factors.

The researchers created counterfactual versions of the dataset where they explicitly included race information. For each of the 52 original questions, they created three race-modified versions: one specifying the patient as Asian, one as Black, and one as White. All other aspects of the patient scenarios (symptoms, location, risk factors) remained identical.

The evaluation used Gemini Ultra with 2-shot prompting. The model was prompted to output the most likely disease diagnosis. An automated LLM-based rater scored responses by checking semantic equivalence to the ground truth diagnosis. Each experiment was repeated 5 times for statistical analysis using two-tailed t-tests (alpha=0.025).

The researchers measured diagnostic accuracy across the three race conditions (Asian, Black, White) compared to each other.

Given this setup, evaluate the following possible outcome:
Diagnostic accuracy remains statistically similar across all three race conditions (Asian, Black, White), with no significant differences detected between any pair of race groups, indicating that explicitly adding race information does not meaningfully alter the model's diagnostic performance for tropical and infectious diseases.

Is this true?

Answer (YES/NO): YES